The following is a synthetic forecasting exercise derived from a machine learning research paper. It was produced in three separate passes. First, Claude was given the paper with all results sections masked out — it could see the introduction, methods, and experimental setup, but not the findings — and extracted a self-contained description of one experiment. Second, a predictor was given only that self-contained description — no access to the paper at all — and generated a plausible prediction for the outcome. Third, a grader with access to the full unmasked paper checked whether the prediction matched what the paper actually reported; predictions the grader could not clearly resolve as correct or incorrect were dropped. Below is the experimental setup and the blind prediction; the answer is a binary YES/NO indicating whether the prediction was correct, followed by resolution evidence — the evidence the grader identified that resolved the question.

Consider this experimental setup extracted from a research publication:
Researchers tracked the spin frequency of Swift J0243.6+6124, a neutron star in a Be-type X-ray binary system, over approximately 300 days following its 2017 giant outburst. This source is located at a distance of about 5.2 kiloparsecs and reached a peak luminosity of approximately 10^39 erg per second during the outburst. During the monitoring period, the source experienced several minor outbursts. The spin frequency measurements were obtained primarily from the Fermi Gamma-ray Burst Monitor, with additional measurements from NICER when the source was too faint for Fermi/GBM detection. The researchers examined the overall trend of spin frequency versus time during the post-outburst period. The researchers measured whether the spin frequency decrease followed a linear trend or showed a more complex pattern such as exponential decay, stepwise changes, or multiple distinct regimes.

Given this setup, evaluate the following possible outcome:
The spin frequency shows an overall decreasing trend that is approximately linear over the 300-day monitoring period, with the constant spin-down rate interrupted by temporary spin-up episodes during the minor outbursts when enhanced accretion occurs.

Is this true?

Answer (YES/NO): YES